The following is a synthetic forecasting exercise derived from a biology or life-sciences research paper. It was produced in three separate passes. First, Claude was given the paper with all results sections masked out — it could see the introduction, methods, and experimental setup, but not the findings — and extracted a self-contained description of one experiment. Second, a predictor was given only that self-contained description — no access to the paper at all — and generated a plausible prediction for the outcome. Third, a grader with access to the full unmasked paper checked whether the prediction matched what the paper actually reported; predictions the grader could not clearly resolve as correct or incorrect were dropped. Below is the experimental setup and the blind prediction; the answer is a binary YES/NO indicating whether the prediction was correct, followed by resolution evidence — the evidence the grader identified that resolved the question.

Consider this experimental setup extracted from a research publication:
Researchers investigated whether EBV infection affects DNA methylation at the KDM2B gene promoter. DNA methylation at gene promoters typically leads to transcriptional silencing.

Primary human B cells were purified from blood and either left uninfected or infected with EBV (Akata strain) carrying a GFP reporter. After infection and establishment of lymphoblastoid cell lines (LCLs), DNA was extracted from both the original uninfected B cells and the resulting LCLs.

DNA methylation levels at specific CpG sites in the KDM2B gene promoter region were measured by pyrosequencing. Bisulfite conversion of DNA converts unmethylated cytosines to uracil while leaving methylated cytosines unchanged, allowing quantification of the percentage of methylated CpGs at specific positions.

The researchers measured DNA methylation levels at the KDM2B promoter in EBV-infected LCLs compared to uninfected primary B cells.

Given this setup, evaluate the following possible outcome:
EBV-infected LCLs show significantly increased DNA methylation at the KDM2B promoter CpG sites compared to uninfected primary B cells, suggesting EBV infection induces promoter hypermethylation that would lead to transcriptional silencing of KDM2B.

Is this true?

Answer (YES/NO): YES